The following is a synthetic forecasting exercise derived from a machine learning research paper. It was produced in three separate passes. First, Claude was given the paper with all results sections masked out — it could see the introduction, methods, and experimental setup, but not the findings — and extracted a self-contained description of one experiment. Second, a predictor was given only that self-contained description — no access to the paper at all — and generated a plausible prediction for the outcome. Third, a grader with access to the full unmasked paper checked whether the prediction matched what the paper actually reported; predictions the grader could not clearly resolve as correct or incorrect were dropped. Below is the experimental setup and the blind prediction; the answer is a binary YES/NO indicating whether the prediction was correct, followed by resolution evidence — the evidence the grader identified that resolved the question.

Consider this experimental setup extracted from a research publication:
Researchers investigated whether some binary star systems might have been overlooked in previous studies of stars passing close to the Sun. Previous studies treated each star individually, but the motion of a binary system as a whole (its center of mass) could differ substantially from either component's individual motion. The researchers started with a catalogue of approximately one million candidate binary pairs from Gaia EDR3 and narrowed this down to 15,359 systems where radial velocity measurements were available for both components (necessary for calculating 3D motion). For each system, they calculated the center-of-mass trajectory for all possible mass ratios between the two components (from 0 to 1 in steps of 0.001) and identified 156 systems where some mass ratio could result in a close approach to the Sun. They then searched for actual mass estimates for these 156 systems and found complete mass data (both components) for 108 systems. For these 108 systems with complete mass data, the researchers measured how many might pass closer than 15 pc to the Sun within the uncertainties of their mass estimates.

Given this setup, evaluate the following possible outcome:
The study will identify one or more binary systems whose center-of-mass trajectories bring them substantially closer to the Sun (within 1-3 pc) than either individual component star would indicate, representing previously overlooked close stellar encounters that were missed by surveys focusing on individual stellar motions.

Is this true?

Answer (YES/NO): YES